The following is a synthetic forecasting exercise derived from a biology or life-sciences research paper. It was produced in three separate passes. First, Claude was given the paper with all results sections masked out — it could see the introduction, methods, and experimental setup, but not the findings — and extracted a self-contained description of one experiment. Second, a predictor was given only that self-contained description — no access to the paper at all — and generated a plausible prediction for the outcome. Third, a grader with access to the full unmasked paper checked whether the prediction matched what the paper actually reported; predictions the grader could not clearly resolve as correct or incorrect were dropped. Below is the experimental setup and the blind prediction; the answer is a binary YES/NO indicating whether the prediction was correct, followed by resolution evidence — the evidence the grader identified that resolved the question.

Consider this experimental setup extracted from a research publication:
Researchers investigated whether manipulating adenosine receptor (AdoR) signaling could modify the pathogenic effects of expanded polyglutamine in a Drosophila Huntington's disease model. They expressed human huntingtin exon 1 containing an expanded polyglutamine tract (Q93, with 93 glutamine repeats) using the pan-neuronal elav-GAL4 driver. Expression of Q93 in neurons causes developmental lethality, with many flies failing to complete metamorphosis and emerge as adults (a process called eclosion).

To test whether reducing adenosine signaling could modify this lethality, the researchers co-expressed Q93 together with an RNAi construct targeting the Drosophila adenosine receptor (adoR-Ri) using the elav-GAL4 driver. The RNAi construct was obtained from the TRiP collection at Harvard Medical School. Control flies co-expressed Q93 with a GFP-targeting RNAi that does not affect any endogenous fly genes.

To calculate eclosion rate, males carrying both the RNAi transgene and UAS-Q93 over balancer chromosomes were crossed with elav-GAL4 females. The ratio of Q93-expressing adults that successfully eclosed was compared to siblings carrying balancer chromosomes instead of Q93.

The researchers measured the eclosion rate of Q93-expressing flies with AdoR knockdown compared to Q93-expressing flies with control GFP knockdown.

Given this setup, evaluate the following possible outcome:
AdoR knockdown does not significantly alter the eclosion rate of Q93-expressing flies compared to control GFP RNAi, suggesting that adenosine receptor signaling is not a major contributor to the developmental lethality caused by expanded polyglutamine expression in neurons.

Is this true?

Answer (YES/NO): NO